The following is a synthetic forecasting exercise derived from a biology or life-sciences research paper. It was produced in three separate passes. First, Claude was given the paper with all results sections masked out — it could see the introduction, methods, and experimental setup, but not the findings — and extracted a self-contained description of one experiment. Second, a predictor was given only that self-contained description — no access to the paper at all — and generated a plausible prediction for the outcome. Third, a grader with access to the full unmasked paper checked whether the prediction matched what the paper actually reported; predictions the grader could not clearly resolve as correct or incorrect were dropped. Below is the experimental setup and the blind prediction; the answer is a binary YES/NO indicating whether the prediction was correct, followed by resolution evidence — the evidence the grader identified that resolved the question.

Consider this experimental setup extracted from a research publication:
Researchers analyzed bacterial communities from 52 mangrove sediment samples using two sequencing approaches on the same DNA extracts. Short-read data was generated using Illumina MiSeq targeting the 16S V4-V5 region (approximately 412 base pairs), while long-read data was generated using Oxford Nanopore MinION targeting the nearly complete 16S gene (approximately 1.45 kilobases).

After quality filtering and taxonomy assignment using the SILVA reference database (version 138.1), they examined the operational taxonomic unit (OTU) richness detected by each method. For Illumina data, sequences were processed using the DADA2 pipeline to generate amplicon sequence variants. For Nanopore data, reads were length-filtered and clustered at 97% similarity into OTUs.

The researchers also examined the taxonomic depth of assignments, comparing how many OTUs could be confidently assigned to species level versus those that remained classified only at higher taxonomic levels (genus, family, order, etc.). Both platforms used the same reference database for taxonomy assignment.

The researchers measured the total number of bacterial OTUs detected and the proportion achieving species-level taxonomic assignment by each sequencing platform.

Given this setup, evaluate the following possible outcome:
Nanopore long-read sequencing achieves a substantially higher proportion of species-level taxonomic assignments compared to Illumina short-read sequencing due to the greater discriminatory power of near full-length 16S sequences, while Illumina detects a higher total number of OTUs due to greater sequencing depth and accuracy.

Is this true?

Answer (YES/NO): NO